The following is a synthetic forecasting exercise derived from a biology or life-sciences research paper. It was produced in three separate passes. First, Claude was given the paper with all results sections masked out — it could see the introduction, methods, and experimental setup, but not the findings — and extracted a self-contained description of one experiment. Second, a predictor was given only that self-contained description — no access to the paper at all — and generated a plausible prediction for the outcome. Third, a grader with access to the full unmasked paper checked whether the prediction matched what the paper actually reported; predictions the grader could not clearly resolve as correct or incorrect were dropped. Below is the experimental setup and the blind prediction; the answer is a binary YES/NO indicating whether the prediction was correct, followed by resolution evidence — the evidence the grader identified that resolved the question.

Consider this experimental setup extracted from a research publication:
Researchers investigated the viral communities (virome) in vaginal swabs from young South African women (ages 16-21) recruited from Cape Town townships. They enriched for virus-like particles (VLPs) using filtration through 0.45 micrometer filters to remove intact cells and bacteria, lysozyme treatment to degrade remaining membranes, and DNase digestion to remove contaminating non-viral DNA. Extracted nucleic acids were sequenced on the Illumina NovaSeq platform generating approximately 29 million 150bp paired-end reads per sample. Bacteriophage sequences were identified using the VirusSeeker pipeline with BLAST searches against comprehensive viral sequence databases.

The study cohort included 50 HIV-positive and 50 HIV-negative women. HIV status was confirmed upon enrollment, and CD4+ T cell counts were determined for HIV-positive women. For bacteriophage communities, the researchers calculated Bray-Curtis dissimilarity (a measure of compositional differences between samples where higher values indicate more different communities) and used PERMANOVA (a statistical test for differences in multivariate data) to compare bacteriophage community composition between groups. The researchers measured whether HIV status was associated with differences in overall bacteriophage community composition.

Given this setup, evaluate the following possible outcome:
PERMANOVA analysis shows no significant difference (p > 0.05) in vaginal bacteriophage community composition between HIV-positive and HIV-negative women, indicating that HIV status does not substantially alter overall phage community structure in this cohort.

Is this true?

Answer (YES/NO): YES